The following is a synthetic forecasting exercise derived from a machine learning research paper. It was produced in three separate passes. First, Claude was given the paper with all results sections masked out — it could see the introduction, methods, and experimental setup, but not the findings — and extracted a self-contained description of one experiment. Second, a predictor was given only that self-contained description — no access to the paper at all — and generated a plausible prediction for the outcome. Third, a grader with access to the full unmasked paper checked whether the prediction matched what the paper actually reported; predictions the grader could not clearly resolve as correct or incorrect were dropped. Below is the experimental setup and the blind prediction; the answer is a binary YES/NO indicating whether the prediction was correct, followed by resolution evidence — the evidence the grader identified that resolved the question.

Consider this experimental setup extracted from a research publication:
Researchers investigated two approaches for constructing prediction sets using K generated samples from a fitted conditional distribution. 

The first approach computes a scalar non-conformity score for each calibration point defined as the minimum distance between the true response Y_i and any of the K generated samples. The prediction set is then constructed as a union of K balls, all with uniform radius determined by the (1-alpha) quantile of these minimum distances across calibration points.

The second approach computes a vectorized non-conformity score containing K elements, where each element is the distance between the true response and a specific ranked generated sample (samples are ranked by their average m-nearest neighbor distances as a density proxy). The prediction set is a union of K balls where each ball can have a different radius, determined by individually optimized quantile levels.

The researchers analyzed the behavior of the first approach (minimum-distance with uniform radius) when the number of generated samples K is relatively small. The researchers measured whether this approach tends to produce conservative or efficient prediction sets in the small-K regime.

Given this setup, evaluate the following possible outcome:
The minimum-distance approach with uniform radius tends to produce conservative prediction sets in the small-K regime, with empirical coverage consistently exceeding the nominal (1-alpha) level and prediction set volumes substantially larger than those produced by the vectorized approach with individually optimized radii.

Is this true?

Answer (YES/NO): NO